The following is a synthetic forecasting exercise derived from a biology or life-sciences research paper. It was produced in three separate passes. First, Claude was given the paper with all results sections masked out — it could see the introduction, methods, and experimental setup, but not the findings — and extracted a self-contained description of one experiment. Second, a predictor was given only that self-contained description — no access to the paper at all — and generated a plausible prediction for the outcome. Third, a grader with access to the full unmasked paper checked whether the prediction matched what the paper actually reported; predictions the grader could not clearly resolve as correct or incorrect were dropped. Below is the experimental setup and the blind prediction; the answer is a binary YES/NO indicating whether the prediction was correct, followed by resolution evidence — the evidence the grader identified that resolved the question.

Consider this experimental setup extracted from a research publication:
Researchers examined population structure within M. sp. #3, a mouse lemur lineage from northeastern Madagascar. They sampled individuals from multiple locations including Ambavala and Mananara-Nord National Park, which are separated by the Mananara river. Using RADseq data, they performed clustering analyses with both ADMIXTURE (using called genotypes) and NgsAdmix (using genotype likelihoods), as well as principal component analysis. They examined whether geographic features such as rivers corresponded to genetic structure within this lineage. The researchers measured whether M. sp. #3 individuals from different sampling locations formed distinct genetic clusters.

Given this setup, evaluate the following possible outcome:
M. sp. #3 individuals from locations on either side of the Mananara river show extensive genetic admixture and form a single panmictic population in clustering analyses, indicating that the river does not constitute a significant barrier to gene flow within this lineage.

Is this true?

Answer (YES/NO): NO